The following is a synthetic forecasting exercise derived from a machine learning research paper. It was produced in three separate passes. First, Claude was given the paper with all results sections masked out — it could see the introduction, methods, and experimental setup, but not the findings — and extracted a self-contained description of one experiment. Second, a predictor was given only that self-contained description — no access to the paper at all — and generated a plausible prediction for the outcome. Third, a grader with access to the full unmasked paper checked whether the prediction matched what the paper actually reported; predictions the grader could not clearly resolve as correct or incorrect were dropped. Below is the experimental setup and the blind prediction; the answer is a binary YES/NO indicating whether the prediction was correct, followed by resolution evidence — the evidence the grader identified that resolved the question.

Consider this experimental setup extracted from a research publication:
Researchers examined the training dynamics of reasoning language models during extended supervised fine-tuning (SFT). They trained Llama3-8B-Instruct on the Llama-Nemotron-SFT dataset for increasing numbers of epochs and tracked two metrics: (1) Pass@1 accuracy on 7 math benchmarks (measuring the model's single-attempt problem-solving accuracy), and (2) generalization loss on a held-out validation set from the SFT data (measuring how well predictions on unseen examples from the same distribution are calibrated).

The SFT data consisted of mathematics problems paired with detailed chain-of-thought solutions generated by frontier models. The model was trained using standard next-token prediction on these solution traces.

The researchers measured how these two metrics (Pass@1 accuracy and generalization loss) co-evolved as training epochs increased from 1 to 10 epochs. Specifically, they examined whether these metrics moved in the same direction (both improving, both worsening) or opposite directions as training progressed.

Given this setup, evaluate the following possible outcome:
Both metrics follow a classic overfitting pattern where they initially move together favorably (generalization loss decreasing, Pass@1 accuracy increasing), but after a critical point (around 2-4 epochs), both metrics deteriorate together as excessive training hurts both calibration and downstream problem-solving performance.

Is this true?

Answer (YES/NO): NO